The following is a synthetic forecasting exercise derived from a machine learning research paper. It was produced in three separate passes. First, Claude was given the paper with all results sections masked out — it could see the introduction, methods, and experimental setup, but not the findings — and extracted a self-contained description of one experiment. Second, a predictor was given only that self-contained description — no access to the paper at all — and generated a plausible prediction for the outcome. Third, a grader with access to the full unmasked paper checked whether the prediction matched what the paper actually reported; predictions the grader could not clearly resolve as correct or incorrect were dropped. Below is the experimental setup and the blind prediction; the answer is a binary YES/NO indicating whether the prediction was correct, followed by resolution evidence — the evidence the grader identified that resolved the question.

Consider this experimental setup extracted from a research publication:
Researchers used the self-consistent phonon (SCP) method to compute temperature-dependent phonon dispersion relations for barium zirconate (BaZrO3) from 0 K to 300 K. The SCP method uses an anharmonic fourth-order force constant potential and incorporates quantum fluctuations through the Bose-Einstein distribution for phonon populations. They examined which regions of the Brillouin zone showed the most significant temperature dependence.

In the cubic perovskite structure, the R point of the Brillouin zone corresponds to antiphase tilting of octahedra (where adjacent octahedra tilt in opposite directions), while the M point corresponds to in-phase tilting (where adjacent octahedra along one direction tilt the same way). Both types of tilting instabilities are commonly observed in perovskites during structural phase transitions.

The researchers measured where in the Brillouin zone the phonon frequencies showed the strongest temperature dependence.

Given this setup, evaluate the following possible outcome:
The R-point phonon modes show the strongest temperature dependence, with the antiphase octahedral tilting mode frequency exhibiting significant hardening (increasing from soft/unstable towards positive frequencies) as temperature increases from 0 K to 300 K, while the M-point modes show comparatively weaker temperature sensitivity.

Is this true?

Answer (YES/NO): YES